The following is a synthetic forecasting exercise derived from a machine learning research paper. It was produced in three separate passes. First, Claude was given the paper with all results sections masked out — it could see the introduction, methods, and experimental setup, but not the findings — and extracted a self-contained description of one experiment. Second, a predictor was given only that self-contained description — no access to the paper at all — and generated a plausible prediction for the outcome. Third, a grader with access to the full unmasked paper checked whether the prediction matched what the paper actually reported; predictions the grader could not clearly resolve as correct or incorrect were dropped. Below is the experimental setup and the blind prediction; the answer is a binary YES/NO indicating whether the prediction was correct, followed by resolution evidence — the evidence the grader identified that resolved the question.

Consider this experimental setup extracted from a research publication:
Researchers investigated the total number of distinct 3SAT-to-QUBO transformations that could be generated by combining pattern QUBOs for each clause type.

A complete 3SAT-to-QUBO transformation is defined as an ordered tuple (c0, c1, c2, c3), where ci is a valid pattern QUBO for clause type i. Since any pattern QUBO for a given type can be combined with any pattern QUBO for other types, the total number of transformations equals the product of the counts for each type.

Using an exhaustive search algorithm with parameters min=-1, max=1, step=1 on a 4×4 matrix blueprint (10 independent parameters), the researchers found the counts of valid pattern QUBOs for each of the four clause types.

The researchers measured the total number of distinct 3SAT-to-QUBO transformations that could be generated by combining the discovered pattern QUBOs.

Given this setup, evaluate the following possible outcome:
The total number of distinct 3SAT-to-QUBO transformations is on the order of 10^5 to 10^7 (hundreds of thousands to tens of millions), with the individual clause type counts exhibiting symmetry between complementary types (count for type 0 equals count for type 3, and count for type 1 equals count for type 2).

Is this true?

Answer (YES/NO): NO